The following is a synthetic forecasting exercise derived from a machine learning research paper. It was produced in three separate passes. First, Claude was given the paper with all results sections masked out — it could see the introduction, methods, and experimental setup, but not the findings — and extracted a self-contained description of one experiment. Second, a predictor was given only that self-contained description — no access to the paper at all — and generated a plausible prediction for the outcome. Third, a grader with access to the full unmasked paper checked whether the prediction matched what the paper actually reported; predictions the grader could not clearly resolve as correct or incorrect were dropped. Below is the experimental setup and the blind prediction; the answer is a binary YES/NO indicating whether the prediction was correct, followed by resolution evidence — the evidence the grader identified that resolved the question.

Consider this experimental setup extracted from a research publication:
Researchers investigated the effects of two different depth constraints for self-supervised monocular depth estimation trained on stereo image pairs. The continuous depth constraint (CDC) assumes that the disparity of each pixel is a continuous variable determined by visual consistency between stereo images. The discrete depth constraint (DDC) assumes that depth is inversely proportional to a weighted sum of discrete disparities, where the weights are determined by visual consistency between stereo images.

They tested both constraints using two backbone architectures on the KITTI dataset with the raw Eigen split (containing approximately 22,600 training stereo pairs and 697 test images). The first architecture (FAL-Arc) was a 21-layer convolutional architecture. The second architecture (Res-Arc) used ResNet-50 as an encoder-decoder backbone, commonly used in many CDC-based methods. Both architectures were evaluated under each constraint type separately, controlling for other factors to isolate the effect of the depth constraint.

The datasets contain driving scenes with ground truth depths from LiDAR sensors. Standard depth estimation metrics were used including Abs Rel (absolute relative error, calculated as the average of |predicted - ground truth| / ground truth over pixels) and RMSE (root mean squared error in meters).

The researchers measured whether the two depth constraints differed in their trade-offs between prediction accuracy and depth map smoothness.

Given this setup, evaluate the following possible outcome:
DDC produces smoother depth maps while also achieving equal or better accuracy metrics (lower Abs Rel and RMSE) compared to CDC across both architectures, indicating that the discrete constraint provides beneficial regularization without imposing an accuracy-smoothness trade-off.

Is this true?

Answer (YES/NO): NO